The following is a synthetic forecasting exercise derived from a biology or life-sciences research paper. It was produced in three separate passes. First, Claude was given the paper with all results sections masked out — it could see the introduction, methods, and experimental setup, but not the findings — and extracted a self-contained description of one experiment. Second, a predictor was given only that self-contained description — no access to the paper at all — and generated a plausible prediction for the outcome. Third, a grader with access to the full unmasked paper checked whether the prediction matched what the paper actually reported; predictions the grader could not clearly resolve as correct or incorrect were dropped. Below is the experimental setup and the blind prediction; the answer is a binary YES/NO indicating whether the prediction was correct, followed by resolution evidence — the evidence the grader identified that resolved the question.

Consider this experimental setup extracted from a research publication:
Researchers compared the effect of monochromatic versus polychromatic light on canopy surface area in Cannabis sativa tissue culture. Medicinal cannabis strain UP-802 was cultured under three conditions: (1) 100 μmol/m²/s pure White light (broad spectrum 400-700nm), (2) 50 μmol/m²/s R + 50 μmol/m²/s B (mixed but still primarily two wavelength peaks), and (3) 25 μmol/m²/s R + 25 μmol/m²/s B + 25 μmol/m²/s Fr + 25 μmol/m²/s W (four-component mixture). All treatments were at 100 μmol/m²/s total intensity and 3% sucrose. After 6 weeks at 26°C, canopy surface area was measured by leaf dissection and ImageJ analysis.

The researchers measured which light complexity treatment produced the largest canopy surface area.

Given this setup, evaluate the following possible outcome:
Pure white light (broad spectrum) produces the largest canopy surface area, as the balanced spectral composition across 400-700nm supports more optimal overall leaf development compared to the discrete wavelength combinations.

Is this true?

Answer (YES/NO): NO